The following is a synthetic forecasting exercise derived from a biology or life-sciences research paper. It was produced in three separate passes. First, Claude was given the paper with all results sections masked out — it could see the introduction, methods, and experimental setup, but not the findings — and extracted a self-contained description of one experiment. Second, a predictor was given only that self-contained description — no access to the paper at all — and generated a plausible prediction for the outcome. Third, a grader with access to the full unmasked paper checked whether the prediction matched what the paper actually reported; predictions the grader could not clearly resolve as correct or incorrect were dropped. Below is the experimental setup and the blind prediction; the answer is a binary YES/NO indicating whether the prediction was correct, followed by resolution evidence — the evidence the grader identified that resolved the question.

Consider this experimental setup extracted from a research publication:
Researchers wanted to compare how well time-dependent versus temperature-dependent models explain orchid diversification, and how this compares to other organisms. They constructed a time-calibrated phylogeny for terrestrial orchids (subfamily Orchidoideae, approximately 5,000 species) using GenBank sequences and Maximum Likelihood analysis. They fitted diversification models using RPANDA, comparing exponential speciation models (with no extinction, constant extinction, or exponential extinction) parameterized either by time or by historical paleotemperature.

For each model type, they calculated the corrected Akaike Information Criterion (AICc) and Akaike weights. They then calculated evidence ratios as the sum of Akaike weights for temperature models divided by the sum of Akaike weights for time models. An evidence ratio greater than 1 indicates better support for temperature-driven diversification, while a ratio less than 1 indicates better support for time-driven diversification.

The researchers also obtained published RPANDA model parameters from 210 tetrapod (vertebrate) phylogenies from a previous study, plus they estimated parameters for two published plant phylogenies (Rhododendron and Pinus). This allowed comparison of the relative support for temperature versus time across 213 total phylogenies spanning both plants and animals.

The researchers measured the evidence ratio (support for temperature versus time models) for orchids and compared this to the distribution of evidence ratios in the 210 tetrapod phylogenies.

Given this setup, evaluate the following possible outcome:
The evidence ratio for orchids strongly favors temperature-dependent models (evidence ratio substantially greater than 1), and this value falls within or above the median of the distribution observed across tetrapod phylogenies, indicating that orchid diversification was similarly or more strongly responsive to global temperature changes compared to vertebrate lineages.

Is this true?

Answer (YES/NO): YES